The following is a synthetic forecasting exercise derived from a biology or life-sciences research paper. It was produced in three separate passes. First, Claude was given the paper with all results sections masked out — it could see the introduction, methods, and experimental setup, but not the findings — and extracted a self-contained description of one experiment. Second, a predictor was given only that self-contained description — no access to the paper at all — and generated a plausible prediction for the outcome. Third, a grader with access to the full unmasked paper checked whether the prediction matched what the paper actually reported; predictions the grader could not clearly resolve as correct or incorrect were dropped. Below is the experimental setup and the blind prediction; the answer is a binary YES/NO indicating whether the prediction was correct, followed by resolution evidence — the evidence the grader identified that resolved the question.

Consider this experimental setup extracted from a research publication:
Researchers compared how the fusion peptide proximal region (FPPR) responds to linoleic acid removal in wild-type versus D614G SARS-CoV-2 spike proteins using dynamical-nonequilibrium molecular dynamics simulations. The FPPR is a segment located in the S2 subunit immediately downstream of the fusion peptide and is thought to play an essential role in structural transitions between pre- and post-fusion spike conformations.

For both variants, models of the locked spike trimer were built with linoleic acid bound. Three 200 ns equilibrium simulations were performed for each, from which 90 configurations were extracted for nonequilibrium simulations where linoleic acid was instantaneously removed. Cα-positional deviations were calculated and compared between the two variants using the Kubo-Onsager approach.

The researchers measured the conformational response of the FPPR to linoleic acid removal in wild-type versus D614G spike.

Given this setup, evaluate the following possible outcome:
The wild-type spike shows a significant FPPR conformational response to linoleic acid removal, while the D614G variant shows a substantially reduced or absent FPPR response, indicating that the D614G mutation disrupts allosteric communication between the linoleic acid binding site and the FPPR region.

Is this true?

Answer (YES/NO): YES